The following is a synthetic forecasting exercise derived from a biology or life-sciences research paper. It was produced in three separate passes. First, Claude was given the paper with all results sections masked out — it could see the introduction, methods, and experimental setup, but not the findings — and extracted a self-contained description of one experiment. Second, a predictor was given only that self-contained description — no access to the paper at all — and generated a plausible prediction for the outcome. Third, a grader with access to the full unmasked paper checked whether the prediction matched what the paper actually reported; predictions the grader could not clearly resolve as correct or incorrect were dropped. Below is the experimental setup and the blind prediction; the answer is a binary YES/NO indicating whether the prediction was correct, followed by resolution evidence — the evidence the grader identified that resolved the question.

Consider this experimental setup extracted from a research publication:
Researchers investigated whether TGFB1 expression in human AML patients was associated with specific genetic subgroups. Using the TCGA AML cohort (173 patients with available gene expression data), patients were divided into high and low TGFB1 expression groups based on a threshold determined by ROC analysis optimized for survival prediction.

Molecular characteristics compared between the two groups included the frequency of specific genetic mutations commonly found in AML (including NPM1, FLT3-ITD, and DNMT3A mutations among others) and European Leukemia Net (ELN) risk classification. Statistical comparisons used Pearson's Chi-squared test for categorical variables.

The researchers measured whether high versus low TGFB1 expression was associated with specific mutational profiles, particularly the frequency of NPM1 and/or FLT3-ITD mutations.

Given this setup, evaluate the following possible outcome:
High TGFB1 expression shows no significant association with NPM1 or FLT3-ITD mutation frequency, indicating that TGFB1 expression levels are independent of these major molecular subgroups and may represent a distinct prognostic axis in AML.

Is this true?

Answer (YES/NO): NO